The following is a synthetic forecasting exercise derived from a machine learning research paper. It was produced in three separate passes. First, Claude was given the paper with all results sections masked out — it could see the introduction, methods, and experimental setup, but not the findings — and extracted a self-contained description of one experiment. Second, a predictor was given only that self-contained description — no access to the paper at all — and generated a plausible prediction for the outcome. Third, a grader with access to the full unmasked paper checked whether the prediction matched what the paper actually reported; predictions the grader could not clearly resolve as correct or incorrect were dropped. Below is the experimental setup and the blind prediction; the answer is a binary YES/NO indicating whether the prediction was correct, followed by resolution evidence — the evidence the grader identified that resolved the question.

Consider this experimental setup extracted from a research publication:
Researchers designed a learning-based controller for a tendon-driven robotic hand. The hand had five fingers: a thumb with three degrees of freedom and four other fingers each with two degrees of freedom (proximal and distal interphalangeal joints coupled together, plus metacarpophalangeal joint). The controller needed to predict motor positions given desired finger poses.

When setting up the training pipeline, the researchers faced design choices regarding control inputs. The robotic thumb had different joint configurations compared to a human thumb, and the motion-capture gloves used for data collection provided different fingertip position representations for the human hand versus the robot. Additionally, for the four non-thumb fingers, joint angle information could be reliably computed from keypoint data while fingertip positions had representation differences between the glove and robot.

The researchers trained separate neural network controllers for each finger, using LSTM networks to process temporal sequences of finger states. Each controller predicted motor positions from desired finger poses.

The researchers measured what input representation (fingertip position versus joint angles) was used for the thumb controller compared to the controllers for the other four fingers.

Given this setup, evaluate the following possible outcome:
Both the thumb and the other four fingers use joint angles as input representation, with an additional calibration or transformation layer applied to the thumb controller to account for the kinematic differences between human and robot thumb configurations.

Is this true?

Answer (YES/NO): NO